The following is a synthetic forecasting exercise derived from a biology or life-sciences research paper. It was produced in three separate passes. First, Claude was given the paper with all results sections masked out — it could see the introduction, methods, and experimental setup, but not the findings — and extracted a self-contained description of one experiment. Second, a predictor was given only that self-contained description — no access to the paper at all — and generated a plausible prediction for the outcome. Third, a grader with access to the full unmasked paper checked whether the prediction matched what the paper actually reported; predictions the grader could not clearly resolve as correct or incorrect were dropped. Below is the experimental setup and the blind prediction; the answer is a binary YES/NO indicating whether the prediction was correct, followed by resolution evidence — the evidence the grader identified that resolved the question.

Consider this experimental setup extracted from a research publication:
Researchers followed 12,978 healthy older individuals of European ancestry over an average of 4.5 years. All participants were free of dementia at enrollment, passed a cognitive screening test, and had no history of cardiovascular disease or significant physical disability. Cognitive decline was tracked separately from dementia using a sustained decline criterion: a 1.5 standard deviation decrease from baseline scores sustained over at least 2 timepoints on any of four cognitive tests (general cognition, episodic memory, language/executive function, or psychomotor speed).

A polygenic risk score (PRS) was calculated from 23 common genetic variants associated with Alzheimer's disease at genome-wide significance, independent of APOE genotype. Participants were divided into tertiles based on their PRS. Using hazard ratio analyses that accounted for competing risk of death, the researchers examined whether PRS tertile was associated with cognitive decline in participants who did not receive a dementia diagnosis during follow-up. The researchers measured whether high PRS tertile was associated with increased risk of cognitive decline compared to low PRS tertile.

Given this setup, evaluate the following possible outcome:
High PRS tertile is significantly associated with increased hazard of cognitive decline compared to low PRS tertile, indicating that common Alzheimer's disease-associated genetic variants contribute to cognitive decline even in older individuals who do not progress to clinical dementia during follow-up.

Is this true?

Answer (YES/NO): NO